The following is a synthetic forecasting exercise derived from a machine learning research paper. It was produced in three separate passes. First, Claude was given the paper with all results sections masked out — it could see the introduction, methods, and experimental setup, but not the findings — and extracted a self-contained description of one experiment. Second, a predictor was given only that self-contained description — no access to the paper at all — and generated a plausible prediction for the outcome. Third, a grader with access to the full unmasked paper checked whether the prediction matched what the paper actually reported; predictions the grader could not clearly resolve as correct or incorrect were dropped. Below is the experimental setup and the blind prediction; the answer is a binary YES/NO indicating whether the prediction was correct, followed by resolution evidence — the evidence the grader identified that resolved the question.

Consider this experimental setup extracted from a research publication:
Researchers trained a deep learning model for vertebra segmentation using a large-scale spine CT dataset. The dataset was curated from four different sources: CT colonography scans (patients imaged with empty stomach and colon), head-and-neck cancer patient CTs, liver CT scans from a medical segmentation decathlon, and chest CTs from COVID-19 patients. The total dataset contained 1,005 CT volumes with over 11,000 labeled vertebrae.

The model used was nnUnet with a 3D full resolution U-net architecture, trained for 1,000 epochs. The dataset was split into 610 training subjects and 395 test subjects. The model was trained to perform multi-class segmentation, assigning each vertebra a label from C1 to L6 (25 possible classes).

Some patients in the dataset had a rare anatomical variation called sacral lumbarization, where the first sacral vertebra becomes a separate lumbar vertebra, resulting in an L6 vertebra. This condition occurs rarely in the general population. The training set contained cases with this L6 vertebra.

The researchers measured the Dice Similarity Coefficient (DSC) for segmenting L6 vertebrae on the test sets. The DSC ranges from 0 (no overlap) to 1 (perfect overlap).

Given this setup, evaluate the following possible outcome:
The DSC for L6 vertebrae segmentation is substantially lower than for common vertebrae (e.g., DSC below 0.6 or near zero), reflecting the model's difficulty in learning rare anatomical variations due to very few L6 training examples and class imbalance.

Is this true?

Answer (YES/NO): YES